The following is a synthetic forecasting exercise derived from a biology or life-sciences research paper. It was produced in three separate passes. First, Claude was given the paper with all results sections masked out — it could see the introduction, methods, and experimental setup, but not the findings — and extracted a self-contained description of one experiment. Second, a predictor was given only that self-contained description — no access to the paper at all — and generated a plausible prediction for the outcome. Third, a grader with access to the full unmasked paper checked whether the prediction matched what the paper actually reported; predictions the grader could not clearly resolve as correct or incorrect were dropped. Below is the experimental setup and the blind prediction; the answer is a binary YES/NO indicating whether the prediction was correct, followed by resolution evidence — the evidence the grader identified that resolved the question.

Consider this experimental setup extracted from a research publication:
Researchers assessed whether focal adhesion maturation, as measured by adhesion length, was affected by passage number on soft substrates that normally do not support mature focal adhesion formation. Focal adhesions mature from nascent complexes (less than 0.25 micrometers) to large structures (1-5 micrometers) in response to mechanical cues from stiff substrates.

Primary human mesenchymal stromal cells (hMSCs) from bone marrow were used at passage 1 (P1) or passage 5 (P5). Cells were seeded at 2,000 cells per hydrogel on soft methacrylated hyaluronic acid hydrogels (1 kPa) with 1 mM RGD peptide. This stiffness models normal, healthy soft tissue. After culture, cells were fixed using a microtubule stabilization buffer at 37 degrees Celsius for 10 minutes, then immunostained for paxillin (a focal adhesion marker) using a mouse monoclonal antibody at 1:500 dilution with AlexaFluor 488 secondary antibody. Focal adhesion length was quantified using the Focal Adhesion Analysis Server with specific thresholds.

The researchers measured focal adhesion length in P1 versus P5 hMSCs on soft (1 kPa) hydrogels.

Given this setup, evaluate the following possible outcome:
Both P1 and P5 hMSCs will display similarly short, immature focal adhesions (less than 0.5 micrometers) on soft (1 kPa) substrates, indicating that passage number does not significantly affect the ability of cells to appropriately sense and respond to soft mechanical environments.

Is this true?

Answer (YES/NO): NO